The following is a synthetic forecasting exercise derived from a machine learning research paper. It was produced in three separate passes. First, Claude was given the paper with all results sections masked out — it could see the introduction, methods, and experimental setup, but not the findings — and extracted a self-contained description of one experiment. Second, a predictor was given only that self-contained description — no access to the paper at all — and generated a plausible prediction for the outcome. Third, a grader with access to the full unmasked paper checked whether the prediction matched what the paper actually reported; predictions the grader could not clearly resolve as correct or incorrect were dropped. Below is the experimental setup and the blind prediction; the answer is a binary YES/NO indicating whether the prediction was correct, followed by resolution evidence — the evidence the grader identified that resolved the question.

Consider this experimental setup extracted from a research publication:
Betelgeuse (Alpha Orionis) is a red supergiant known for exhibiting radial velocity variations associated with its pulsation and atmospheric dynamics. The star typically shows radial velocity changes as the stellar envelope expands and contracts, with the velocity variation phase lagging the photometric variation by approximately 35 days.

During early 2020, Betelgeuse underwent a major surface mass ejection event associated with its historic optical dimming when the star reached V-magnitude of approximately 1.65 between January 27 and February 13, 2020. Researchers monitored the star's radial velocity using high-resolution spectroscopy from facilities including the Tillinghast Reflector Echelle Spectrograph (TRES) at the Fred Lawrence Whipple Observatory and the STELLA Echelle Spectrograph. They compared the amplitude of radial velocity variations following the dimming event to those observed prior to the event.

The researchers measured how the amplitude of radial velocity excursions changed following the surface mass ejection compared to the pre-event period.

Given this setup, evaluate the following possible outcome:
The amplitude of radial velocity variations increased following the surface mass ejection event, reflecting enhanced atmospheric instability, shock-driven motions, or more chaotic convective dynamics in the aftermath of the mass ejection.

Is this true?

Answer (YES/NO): NO